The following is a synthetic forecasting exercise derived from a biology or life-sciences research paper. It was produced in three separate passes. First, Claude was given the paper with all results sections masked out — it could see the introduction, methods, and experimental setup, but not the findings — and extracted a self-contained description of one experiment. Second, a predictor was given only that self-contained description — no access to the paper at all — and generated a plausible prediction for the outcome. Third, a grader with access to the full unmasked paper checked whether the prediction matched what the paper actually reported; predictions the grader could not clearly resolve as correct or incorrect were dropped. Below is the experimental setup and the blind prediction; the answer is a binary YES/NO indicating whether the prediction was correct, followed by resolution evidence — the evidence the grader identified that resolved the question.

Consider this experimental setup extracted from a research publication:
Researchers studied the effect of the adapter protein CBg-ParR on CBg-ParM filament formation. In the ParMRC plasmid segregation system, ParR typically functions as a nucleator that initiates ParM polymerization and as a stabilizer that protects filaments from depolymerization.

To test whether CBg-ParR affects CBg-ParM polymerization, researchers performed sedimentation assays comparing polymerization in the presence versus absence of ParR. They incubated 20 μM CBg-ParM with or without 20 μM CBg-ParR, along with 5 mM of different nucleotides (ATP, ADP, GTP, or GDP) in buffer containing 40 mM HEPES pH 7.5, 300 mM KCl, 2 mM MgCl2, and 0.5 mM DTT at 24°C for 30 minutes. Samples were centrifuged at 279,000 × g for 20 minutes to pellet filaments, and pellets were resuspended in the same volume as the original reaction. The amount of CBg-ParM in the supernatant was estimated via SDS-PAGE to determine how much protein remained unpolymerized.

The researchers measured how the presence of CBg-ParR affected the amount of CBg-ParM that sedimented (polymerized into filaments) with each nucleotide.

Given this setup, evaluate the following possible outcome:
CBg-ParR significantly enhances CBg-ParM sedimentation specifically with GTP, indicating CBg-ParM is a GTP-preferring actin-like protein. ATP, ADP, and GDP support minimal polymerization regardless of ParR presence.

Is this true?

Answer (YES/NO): NO